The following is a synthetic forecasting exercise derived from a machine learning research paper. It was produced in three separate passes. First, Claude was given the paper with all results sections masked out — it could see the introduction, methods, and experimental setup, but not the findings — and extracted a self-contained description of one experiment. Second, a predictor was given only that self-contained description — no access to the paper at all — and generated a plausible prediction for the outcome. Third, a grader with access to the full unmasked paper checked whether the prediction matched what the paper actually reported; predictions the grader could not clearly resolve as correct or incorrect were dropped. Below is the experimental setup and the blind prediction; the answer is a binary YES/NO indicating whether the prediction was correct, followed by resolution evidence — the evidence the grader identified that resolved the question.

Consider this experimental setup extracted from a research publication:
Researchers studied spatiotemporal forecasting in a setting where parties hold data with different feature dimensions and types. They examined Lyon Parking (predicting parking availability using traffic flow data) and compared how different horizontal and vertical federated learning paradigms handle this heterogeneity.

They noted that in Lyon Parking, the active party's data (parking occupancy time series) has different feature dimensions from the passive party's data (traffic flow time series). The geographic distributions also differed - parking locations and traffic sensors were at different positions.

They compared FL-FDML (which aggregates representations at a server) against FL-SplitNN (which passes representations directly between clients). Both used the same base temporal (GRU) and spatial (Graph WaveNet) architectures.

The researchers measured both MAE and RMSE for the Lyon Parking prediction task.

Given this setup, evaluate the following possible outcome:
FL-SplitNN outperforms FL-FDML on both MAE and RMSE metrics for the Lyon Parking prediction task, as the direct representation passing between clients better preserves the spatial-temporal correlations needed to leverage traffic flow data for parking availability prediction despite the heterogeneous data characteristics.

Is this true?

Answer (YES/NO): YES